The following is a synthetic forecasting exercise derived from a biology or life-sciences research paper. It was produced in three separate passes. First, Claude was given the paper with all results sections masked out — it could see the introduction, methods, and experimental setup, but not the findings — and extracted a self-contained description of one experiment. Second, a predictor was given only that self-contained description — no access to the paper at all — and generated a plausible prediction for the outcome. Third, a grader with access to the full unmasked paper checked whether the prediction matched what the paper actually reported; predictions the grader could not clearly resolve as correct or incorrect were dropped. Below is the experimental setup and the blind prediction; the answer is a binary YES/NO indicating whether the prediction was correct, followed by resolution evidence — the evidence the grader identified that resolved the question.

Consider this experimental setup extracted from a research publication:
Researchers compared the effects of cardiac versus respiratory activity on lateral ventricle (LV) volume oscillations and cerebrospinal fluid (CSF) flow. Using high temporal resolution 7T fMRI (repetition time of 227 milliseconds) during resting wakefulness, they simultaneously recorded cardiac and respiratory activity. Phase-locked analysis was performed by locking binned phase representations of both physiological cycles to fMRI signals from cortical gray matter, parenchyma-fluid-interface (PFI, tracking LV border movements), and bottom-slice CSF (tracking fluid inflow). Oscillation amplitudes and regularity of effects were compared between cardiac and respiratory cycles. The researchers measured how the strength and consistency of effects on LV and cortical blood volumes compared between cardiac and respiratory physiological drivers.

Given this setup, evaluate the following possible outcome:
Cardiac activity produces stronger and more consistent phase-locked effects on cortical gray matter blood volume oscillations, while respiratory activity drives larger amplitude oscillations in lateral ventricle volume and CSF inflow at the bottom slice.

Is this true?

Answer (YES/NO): NO